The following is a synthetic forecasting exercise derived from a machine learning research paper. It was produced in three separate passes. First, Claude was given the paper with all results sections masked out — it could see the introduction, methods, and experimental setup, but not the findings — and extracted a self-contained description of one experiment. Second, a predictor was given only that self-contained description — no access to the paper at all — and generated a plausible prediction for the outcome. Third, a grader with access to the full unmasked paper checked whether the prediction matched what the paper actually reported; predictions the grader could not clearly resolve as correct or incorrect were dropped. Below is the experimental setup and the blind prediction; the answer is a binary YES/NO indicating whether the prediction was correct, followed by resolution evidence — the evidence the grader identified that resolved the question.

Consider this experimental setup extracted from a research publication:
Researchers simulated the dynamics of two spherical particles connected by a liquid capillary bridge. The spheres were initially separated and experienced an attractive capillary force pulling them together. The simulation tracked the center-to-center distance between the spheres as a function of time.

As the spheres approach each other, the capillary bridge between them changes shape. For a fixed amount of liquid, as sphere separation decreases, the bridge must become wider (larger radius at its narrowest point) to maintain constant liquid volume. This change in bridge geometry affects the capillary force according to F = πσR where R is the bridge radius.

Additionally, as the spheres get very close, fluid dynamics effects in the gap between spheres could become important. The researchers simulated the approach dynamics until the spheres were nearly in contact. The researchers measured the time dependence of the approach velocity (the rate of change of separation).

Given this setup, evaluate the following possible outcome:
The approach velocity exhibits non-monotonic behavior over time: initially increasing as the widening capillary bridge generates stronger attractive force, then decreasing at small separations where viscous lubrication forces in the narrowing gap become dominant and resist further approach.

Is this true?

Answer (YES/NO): YES